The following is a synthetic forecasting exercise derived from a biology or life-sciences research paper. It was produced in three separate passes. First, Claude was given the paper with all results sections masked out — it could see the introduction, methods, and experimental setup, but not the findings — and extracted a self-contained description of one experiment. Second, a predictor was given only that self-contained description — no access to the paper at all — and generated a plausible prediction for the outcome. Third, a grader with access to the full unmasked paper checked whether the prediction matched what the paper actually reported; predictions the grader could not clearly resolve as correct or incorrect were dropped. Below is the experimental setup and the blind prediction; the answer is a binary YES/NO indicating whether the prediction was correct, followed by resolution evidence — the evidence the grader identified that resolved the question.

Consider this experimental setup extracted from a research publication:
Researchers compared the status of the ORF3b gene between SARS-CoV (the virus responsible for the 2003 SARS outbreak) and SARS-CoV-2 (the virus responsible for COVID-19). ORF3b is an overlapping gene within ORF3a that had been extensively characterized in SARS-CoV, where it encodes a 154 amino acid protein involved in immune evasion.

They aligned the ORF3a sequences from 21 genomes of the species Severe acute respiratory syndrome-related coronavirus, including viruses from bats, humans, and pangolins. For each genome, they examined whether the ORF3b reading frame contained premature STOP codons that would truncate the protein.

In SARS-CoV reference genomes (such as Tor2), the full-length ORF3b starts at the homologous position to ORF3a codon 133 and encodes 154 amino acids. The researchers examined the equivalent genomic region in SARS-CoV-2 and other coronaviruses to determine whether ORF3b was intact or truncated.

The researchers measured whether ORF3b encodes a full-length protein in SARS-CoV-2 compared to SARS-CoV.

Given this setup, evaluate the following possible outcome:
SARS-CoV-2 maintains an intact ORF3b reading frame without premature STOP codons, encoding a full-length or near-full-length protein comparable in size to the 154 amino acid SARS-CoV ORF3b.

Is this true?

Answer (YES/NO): NO